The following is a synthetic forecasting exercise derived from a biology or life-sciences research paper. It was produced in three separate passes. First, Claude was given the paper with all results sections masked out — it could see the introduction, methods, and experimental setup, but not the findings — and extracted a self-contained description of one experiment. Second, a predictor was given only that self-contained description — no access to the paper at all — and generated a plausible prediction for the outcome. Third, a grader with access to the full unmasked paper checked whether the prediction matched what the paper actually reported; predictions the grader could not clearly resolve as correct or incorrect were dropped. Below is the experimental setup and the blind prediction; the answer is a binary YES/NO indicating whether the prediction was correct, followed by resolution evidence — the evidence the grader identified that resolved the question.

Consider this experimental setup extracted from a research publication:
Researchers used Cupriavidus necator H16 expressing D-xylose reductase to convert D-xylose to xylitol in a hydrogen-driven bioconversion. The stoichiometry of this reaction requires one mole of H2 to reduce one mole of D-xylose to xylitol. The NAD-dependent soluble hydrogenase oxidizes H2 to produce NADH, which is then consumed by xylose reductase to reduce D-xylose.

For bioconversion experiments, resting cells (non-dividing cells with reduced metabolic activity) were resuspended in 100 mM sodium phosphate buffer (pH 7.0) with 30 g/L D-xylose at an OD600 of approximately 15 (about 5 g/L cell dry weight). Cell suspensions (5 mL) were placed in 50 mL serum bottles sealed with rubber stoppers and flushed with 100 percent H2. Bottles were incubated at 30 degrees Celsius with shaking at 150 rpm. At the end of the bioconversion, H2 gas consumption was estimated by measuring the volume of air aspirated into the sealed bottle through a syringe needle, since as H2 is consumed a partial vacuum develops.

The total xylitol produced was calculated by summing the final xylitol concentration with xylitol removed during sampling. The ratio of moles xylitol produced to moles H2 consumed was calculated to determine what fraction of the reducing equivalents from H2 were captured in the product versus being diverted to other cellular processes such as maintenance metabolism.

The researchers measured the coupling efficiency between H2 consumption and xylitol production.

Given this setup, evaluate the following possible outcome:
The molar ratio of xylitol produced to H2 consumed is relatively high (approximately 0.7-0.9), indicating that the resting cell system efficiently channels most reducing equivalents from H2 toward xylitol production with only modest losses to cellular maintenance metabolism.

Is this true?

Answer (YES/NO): NO